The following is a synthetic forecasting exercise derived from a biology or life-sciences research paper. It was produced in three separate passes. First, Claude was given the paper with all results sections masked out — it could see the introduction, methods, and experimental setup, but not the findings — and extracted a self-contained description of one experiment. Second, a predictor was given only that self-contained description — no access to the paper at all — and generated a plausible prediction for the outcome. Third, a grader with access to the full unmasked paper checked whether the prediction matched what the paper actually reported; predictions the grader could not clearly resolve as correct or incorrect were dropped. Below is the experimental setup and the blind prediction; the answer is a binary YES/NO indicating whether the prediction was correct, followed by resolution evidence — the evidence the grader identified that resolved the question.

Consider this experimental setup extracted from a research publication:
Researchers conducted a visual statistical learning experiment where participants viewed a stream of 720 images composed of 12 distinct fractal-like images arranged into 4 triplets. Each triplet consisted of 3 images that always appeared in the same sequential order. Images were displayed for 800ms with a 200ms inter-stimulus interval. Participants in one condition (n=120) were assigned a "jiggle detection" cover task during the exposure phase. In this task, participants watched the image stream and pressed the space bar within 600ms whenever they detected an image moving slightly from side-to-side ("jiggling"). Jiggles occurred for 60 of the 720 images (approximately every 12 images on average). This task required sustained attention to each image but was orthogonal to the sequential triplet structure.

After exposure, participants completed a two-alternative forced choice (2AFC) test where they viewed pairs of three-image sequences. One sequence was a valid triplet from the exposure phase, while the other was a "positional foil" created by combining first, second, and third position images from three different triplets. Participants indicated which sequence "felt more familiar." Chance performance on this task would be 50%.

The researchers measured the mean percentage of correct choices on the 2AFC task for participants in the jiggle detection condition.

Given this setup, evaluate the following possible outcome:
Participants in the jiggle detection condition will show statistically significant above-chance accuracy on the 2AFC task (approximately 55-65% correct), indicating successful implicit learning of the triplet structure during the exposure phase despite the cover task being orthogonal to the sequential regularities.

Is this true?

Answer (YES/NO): NO